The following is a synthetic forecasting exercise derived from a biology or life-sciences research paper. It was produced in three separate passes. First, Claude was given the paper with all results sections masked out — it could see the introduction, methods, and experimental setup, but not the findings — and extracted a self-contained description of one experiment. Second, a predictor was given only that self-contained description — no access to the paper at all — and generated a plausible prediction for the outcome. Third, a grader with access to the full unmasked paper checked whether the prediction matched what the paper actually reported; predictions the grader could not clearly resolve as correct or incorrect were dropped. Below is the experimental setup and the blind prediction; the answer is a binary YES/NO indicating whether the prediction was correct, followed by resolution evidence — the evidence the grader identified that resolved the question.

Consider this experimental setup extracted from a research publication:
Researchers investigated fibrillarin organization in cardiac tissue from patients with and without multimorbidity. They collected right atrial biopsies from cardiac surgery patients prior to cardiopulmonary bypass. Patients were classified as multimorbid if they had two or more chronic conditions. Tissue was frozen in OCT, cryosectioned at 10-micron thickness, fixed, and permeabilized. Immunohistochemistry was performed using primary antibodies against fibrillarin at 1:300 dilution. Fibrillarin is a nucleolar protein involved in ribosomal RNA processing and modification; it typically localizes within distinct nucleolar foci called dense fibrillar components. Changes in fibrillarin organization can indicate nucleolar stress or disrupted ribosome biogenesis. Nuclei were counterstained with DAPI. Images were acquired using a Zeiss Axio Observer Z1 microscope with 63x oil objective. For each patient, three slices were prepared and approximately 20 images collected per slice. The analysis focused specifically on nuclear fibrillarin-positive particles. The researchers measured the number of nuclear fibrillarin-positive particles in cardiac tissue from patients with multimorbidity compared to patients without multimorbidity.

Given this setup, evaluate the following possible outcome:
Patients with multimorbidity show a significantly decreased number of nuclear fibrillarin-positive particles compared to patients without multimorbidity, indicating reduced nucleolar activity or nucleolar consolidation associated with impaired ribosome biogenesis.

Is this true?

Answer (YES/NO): NO